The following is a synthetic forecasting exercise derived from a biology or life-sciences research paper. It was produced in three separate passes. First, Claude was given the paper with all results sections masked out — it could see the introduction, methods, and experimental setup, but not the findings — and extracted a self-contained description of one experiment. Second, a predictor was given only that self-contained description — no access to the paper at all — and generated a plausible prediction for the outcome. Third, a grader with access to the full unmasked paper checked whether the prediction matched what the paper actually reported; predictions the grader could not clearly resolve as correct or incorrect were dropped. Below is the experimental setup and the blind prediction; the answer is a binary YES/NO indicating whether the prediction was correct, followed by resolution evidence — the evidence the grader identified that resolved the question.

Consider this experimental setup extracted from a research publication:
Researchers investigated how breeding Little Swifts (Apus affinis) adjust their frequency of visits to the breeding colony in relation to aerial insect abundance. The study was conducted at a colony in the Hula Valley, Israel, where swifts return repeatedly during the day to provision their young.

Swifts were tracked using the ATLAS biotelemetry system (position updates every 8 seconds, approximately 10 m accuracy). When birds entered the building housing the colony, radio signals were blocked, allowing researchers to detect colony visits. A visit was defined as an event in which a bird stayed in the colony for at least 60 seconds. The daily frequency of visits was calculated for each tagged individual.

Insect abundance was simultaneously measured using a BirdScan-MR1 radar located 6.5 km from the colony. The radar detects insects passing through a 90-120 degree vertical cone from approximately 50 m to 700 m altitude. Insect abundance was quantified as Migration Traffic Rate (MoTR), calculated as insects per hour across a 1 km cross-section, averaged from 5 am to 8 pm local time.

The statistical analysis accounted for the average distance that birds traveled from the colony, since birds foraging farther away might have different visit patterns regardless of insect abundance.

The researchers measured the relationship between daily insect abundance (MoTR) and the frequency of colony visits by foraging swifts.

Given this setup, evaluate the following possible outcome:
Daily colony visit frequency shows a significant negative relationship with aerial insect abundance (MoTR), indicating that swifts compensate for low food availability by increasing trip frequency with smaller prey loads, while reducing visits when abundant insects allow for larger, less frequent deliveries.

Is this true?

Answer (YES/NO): NO